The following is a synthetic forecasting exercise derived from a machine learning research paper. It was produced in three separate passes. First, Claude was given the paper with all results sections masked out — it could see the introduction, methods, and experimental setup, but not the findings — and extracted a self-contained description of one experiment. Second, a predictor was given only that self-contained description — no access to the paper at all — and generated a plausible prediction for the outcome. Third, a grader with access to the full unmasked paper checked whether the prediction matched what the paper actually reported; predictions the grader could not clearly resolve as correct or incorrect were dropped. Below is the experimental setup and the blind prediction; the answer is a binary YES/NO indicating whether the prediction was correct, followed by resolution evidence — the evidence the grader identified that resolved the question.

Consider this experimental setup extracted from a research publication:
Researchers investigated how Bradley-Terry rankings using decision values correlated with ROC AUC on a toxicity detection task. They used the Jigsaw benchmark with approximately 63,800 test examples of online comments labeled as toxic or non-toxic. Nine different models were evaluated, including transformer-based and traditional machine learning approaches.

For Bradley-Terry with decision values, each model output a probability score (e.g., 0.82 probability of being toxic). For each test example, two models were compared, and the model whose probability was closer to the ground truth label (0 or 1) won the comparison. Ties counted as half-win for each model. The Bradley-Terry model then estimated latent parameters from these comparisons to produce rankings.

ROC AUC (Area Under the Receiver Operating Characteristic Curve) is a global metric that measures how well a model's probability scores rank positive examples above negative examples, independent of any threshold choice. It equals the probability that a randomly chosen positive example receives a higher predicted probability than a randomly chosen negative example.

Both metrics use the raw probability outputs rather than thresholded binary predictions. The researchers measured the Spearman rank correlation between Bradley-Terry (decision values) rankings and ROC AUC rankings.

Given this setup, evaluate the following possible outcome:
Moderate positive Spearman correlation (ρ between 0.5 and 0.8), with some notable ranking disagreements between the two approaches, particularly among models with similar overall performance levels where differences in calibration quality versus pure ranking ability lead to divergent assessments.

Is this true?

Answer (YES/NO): NO